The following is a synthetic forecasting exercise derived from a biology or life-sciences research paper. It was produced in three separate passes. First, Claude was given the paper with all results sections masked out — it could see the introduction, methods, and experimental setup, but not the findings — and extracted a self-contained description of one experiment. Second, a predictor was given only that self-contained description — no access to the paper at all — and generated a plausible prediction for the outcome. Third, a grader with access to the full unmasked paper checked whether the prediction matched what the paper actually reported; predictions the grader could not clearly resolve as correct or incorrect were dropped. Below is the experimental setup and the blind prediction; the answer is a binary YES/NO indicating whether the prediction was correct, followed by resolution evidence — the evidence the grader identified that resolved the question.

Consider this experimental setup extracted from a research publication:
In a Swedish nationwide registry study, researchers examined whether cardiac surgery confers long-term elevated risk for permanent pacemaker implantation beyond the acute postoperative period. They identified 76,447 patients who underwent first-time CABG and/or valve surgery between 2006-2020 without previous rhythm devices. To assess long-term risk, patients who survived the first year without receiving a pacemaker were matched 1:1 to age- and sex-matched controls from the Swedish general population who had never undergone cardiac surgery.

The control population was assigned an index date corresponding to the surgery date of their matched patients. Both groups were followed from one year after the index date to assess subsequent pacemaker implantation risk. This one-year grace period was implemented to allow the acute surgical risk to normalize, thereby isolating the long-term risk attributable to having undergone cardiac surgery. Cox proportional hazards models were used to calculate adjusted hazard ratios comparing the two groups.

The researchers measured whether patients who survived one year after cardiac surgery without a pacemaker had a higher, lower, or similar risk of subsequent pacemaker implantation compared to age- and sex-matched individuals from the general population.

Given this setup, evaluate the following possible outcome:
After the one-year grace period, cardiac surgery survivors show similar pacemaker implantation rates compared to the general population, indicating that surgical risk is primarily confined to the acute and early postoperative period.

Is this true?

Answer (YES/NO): NO